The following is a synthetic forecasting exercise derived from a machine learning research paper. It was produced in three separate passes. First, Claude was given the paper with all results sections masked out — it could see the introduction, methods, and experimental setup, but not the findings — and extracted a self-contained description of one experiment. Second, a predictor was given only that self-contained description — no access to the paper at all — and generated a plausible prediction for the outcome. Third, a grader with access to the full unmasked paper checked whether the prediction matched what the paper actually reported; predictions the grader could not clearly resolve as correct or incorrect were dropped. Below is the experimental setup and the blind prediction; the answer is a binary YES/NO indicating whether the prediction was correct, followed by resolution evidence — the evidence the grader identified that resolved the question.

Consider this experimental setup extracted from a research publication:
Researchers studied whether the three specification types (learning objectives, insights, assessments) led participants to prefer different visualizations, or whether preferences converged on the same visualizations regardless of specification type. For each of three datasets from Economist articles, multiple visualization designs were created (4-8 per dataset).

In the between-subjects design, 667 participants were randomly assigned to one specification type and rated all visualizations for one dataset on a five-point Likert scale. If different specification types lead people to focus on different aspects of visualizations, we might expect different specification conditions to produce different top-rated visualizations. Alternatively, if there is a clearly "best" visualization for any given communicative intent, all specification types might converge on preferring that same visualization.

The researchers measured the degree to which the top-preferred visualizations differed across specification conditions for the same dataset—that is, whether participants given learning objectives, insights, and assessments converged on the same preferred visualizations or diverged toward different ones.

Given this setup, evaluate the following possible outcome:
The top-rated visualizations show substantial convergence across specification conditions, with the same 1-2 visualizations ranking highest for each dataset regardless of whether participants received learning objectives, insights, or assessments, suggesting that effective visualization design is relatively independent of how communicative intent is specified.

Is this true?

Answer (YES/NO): NO